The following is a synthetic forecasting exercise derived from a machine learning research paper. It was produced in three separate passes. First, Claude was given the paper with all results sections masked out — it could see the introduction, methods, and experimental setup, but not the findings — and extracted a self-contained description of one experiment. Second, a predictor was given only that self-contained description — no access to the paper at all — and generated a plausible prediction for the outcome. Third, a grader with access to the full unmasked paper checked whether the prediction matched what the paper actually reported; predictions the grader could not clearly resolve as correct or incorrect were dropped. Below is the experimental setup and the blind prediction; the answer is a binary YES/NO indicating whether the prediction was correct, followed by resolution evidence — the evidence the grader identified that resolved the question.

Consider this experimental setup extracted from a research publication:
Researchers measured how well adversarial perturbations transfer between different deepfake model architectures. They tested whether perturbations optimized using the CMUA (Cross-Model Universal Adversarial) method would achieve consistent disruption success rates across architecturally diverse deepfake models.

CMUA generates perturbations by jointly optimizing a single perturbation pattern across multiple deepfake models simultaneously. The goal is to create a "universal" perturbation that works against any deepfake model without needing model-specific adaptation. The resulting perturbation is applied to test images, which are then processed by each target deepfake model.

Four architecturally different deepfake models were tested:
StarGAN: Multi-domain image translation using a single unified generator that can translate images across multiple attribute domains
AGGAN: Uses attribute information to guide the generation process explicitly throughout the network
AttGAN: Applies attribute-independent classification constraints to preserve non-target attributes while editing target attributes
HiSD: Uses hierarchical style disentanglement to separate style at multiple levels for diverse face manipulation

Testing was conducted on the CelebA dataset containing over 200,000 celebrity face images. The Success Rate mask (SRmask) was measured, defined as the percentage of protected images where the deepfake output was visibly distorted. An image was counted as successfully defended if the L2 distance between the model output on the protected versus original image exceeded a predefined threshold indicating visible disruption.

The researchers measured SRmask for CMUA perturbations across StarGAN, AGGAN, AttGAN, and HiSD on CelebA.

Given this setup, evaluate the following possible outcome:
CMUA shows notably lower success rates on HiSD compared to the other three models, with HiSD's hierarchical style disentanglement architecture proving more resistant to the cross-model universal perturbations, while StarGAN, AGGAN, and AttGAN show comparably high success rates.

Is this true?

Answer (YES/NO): NO